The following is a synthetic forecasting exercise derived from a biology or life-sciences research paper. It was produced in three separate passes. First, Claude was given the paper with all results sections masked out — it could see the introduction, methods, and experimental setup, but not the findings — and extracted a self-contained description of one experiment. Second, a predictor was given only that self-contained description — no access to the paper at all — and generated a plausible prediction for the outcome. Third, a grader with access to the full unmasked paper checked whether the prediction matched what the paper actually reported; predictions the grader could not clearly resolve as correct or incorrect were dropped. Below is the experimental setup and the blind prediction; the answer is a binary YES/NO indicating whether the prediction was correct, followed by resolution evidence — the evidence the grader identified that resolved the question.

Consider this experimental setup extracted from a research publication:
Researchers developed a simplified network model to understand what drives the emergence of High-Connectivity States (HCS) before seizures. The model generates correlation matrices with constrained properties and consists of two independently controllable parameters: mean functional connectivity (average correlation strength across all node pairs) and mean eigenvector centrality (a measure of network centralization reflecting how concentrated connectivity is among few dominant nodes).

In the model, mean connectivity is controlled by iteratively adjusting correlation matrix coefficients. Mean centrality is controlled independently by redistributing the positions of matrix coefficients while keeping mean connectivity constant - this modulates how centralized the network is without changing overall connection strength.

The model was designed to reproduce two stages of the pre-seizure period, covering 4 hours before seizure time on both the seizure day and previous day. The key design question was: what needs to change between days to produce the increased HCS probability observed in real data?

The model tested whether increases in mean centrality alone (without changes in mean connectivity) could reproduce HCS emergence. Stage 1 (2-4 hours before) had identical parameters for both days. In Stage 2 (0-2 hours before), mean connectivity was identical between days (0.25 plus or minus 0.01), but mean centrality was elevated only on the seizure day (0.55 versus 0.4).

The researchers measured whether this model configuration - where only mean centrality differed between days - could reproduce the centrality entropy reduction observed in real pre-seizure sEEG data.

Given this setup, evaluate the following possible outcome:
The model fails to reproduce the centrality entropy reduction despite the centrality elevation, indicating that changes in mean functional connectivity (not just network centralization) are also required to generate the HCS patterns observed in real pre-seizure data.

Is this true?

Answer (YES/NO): NO